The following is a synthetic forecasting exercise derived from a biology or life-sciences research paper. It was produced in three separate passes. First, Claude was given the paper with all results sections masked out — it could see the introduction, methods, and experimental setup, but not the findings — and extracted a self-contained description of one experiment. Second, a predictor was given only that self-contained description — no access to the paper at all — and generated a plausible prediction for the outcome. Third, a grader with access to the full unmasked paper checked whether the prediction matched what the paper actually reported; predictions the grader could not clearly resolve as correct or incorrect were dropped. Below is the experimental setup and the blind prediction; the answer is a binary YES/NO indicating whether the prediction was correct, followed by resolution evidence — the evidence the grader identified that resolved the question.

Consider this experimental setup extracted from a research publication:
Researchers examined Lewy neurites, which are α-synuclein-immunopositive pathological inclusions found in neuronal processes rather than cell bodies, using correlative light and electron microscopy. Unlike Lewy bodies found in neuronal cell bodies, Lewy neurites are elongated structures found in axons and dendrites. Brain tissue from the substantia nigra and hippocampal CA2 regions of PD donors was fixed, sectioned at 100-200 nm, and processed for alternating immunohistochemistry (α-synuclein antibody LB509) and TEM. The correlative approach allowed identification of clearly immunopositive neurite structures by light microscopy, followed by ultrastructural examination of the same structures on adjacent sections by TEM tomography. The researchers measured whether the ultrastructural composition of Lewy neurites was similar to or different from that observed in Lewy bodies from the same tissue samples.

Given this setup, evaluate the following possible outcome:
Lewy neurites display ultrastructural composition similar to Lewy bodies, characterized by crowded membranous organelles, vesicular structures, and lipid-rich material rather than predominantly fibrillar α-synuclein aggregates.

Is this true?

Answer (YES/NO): YES